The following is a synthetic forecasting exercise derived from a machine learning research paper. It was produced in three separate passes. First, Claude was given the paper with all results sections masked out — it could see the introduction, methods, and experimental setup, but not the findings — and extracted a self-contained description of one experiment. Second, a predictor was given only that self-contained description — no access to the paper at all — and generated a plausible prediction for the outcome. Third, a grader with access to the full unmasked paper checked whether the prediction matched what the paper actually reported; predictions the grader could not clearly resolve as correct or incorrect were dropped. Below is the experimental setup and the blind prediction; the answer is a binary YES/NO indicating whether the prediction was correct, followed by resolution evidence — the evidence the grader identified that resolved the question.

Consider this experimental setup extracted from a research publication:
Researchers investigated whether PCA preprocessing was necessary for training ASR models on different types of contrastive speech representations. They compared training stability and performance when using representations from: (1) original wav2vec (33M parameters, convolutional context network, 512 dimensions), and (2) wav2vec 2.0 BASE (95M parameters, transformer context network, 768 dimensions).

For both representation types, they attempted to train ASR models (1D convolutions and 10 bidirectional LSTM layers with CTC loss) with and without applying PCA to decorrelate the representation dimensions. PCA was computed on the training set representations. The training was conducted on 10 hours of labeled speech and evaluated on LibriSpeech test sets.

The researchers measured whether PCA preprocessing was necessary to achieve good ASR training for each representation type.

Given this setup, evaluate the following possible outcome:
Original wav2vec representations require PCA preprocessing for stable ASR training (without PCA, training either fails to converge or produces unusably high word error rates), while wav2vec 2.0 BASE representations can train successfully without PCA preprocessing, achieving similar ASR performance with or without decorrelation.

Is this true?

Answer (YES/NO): NO